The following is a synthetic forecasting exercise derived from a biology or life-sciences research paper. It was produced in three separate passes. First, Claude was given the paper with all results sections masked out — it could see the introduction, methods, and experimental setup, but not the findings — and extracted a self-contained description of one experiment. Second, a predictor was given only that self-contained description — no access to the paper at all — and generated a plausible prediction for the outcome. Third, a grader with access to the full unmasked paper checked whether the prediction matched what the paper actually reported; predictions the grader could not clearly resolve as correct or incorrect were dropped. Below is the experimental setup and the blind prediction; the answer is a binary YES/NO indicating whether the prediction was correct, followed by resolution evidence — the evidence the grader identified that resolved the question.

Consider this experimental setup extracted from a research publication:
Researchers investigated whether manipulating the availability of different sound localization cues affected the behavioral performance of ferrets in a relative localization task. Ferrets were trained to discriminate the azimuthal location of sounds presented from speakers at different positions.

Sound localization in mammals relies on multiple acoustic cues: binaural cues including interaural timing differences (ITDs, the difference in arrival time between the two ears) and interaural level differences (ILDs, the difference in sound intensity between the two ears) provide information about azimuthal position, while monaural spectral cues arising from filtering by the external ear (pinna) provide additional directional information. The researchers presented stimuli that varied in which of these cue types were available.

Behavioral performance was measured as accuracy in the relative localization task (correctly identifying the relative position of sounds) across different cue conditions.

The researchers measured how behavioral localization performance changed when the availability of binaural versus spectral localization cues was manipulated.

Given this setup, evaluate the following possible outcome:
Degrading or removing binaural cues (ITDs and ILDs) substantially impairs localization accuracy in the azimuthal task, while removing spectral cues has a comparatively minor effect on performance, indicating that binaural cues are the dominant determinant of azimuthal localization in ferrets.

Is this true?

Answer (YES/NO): NO